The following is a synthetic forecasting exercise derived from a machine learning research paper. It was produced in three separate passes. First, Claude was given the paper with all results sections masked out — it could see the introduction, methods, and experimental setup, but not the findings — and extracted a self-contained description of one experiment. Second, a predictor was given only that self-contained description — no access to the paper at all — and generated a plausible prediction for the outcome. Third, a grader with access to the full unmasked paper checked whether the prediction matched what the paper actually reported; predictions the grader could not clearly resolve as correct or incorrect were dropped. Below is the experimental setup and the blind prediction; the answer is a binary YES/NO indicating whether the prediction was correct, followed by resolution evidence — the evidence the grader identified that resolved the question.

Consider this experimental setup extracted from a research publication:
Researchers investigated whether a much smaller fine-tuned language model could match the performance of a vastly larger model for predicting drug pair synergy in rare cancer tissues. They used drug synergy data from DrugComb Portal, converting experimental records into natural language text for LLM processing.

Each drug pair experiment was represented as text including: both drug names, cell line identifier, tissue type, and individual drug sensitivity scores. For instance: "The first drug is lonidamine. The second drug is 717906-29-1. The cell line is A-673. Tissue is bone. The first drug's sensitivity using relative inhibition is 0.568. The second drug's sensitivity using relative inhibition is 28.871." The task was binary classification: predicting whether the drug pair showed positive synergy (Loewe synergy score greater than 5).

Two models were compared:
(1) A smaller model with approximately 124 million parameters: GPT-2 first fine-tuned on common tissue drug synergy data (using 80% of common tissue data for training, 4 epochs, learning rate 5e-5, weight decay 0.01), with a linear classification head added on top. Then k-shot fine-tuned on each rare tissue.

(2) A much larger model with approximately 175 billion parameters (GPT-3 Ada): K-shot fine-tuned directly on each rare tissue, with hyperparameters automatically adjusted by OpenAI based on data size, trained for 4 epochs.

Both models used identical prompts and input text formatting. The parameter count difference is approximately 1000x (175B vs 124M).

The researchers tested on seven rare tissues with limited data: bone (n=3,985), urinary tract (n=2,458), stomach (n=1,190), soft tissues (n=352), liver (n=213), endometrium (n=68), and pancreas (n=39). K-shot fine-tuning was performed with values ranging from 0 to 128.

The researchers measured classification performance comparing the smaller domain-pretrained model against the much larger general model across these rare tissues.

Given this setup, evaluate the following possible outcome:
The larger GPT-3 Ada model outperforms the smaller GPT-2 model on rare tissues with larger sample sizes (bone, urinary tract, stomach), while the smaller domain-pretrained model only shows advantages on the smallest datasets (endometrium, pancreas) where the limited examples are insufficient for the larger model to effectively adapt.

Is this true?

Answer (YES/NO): NO